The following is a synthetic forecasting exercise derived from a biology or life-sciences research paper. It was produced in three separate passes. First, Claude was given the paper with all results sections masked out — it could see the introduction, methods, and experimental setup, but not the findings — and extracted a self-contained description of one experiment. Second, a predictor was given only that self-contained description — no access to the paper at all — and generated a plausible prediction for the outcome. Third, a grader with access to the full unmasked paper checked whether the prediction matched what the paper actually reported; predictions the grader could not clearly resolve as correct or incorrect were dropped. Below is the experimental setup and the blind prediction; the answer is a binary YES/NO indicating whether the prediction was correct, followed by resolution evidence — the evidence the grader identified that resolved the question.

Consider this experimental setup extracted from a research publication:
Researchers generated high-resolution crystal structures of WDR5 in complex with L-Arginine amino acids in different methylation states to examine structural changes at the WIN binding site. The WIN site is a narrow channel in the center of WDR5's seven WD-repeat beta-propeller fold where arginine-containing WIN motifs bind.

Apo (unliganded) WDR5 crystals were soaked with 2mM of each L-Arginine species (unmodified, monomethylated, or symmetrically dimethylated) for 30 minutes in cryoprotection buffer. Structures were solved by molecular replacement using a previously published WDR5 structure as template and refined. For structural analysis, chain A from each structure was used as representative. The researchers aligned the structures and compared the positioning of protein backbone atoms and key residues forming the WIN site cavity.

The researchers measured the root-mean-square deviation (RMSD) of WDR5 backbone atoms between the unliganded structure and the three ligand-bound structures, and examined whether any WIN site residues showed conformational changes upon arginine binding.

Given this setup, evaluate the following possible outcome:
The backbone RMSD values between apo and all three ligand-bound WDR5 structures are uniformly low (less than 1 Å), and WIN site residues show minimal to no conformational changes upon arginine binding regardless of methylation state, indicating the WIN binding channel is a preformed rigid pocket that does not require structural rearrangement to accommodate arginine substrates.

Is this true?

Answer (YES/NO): NO